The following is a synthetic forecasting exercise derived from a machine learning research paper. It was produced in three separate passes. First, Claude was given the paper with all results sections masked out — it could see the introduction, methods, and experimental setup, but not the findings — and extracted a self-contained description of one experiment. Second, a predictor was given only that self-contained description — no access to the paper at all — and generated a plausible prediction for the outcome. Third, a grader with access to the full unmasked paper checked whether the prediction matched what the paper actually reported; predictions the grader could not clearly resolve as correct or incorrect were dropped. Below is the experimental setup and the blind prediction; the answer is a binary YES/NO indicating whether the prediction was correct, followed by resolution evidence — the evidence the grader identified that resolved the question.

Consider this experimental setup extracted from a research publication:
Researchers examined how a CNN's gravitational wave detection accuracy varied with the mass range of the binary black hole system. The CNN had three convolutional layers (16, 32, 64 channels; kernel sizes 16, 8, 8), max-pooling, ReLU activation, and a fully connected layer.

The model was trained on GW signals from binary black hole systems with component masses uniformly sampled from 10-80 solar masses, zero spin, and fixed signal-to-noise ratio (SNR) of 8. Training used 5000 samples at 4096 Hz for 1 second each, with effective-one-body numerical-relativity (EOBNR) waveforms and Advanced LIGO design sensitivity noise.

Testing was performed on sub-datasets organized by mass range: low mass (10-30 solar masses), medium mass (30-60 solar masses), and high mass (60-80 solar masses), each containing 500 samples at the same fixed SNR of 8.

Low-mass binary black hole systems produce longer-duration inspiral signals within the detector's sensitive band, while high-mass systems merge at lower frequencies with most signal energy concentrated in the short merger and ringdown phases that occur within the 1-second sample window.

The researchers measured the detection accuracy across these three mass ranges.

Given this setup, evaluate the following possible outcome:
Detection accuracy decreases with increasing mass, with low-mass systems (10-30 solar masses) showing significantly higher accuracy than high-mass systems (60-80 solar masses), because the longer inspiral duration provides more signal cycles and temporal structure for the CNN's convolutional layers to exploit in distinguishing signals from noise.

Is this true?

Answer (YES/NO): NO